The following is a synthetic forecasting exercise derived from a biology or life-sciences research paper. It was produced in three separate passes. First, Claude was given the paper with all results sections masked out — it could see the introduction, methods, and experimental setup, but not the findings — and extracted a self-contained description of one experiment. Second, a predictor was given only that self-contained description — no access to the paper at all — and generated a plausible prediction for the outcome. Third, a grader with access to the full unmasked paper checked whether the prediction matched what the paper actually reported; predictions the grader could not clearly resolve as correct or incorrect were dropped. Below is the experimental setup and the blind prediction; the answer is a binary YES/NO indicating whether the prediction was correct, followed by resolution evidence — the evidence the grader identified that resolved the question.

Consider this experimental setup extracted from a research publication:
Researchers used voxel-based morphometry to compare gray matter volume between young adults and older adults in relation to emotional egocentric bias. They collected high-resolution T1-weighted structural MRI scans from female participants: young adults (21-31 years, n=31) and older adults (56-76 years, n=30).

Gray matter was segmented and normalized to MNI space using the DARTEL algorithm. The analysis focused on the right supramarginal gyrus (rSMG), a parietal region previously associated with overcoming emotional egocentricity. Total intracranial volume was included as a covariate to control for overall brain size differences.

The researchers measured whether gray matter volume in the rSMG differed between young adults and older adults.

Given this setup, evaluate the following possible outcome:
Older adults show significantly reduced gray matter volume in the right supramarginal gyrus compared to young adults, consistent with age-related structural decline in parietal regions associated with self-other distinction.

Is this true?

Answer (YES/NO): YES